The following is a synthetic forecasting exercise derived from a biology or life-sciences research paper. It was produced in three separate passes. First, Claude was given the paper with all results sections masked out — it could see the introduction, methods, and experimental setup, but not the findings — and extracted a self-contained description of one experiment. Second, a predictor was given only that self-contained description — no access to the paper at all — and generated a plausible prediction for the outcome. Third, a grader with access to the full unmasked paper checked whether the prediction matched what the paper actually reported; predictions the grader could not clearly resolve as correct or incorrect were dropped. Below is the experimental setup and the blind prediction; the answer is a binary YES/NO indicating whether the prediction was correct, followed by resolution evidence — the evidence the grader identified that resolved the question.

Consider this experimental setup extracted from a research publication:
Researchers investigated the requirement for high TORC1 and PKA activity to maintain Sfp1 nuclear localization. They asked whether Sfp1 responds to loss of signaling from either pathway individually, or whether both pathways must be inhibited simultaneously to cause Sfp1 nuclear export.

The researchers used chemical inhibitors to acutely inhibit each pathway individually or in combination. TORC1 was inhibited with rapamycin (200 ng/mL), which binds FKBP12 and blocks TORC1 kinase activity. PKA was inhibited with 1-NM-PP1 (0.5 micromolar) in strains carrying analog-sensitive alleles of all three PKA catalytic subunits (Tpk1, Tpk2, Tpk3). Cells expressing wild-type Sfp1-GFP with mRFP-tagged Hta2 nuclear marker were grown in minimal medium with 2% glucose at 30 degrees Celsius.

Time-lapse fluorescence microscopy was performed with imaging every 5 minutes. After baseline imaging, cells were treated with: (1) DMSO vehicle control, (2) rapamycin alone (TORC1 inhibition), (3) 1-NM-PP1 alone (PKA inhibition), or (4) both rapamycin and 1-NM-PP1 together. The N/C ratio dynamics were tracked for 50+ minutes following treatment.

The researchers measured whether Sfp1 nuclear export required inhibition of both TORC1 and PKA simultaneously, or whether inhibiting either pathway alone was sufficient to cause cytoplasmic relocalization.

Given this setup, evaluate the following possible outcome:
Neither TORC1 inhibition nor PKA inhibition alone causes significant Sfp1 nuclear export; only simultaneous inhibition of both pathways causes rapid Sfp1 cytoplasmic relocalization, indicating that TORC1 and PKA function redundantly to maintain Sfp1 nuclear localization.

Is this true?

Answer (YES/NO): NO